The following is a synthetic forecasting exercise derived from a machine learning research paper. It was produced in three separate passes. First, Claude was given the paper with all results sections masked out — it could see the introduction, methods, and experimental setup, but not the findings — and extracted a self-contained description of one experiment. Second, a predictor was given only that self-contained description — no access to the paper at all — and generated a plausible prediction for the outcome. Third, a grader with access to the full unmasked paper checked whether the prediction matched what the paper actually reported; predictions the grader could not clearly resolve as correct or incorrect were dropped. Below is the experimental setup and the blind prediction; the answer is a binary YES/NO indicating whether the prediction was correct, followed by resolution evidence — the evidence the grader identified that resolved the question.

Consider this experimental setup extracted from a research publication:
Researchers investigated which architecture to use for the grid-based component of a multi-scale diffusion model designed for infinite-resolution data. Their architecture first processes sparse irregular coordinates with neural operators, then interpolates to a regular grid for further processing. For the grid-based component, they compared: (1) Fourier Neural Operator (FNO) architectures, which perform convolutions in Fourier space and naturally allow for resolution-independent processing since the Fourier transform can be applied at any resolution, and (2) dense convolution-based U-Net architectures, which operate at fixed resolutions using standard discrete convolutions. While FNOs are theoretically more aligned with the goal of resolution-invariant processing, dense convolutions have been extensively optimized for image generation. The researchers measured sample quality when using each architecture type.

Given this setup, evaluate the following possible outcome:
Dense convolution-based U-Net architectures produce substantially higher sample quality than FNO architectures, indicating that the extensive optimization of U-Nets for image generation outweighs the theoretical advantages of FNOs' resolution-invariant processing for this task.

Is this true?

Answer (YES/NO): YES